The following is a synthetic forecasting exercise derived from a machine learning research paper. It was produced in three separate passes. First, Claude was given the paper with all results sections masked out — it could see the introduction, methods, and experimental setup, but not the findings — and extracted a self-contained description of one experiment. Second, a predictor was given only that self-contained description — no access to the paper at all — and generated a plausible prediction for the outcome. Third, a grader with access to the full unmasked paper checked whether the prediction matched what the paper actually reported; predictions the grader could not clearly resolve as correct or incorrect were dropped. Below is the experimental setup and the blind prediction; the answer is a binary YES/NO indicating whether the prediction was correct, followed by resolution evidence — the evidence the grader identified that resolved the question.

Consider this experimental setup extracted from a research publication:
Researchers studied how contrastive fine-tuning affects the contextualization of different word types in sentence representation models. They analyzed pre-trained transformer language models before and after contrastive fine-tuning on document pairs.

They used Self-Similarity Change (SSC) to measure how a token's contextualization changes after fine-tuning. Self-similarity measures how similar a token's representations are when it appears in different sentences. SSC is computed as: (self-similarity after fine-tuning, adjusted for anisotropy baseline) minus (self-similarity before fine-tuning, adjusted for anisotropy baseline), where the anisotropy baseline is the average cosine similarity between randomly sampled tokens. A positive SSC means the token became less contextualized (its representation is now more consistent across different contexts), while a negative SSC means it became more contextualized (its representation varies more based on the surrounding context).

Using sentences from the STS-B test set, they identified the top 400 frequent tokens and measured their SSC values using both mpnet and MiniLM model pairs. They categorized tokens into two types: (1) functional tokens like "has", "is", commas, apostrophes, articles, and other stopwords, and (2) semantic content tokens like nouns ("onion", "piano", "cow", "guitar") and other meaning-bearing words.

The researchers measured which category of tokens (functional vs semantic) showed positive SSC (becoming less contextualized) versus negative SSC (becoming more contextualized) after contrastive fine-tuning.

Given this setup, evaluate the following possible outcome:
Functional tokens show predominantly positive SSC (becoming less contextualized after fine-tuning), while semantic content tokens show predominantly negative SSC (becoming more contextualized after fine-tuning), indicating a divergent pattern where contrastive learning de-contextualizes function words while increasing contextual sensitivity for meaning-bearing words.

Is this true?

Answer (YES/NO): NO